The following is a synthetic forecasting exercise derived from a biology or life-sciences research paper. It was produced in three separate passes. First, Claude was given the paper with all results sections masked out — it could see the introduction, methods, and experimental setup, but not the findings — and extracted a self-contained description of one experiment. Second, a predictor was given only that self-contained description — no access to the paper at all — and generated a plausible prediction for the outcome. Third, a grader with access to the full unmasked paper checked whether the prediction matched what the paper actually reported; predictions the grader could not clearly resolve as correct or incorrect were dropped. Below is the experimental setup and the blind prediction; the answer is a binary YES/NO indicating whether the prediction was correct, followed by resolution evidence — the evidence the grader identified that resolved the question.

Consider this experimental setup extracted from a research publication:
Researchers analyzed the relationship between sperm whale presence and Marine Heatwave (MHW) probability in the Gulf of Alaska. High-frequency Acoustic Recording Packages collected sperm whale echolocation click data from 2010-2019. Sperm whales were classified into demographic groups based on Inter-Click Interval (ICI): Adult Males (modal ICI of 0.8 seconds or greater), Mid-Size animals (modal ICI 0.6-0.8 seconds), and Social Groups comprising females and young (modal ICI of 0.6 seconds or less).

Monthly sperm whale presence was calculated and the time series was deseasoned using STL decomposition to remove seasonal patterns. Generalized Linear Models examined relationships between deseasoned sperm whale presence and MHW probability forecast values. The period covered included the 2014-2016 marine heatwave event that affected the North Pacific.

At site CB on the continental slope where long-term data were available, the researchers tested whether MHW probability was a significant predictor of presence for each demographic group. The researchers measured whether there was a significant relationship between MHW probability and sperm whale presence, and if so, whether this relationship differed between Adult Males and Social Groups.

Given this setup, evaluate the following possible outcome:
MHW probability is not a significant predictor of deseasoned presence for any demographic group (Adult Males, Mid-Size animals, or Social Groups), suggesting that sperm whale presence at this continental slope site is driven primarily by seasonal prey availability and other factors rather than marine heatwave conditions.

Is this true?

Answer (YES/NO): YES